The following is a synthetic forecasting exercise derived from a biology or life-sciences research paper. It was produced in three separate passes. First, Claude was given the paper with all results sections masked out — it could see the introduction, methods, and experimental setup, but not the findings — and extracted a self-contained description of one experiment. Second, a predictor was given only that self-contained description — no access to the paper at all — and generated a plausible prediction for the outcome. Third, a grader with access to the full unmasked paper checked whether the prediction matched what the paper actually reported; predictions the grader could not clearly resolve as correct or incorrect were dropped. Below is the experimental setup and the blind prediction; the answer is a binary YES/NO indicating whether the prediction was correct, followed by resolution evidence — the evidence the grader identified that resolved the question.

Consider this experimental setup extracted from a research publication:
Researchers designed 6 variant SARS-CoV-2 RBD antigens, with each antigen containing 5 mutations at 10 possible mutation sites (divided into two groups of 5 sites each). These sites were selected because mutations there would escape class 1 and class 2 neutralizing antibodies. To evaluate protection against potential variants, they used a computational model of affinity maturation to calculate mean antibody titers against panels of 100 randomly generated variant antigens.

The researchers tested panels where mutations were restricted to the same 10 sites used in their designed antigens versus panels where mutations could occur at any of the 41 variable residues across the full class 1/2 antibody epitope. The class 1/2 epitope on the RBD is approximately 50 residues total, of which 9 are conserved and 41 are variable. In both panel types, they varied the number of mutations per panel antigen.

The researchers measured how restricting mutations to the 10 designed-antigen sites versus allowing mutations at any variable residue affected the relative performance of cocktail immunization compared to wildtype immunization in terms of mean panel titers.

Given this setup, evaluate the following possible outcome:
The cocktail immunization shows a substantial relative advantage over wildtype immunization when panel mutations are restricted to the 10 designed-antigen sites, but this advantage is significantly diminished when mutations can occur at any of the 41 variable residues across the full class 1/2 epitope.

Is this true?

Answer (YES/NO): YES